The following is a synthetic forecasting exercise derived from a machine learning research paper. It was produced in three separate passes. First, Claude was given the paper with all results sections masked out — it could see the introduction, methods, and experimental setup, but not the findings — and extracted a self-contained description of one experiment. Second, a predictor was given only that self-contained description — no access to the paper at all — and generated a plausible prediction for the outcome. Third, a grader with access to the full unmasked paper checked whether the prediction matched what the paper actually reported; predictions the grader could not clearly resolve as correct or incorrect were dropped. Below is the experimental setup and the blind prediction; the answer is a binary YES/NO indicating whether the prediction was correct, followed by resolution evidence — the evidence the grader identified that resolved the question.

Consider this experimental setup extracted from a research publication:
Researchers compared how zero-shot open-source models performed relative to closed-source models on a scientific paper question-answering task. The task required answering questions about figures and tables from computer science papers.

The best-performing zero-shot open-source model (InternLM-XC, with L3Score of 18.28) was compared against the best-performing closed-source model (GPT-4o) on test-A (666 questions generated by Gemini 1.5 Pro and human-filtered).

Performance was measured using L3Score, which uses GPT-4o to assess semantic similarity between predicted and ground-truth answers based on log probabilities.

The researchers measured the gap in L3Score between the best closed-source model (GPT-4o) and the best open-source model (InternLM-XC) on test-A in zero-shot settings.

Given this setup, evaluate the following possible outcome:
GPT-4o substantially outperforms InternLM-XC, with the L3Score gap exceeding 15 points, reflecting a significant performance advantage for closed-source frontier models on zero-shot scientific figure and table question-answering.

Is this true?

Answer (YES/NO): YES